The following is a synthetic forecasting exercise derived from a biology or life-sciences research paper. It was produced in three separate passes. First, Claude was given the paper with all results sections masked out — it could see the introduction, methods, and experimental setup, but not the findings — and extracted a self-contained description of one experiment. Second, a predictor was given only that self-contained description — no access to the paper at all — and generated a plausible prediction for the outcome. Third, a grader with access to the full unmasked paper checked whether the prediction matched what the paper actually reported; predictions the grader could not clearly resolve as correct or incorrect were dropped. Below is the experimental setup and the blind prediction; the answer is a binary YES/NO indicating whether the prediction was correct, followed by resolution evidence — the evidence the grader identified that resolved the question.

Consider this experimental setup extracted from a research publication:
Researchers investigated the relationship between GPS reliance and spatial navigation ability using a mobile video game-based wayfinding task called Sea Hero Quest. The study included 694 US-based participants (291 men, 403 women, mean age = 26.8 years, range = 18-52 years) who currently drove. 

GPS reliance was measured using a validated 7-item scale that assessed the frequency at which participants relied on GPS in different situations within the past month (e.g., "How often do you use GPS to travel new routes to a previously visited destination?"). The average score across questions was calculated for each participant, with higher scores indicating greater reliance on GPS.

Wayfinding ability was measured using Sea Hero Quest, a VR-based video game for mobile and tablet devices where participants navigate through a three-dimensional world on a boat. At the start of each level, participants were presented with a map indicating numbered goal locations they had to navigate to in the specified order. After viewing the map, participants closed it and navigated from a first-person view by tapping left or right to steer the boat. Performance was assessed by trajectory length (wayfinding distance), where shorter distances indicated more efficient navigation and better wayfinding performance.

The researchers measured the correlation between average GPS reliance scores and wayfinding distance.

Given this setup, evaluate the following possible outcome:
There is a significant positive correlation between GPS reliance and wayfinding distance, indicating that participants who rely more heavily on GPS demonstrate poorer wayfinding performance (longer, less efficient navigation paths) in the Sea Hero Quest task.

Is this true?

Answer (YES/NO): NO